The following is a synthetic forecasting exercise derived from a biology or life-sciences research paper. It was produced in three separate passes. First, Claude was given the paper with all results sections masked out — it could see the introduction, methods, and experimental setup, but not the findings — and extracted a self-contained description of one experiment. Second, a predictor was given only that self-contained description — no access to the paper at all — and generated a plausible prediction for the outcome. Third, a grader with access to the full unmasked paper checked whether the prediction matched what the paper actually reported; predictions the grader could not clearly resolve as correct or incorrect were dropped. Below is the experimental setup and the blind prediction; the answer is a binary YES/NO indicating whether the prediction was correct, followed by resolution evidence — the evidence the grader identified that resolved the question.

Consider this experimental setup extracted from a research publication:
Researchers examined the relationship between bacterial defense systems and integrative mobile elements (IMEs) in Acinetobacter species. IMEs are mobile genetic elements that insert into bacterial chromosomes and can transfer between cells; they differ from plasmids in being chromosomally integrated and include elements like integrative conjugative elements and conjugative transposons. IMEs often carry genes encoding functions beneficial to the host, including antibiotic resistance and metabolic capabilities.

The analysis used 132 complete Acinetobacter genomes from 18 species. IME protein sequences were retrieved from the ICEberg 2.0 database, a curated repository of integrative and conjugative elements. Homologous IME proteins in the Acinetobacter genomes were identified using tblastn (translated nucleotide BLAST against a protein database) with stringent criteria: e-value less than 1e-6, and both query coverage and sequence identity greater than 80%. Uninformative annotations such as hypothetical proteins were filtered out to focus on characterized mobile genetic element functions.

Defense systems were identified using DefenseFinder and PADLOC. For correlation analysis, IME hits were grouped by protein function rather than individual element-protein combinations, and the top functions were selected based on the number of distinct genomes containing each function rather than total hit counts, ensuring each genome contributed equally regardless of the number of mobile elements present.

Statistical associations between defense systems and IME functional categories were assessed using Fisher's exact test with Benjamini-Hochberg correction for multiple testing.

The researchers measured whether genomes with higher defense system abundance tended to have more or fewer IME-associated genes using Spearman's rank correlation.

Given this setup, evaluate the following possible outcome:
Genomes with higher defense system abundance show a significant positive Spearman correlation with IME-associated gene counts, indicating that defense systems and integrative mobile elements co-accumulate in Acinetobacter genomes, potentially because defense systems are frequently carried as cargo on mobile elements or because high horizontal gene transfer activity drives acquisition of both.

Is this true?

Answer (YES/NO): NO